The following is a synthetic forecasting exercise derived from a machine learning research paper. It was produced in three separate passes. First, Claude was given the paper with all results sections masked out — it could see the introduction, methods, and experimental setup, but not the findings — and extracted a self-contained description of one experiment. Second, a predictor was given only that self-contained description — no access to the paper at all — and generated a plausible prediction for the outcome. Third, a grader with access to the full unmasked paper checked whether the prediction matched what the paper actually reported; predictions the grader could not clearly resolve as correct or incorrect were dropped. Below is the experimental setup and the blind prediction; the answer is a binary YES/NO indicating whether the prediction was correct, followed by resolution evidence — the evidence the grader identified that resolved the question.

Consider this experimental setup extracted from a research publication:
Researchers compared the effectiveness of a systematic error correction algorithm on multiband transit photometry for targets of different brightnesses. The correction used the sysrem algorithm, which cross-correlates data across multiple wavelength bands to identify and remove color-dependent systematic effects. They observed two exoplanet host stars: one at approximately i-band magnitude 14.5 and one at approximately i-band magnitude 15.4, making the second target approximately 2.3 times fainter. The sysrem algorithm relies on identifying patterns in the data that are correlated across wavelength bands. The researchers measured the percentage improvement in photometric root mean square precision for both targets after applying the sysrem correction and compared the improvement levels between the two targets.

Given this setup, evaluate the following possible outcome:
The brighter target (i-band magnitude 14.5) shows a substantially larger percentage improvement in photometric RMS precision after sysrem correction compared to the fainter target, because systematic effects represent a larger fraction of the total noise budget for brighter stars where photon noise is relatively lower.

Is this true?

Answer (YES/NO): YES